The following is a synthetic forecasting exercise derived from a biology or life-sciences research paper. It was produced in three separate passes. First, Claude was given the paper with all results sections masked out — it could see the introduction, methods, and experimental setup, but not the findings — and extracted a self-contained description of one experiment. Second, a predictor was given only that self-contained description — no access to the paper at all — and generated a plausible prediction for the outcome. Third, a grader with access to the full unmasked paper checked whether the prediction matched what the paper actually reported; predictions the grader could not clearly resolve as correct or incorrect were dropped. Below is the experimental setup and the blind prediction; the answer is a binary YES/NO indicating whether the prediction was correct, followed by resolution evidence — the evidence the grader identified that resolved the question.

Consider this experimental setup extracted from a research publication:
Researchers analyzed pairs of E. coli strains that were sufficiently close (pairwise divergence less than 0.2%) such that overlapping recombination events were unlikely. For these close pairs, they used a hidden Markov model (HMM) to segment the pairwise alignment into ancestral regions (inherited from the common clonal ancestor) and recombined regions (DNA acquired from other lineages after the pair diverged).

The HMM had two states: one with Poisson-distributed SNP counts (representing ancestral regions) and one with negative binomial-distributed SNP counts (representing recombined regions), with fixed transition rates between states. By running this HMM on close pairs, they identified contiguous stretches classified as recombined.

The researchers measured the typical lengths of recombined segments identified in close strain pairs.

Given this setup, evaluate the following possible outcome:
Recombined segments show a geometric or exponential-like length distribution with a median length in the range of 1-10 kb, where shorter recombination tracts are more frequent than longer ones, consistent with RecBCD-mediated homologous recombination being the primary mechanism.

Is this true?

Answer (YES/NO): NO